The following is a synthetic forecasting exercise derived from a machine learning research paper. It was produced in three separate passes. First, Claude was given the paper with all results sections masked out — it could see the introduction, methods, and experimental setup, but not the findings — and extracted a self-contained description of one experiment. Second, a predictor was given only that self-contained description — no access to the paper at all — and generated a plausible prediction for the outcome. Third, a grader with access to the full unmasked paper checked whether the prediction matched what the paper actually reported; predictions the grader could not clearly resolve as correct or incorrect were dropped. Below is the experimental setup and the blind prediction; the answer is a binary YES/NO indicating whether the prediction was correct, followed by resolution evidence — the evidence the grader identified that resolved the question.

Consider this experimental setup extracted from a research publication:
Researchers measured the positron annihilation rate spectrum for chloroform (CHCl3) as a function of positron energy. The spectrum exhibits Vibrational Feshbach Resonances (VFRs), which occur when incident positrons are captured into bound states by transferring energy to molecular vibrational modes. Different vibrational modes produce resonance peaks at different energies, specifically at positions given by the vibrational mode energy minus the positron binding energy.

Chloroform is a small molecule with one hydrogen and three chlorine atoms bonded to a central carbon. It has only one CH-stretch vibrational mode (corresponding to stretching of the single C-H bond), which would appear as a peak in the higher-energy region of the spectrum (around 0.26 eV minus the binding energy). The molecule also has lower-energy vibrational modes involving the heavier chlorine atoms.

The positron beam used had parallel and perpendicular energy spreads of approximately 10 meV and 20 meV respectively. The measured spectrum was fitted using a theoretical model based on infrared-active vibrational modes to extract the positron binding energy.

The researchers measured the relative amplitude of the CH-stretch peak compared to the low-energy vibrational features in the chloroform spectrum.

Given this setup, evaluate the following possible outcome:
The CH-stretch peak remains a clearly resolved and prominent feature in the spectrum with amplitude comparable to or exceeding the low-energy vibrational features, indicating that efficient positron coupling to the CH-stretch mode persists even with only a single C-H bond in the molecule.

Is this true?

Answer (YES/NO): NO